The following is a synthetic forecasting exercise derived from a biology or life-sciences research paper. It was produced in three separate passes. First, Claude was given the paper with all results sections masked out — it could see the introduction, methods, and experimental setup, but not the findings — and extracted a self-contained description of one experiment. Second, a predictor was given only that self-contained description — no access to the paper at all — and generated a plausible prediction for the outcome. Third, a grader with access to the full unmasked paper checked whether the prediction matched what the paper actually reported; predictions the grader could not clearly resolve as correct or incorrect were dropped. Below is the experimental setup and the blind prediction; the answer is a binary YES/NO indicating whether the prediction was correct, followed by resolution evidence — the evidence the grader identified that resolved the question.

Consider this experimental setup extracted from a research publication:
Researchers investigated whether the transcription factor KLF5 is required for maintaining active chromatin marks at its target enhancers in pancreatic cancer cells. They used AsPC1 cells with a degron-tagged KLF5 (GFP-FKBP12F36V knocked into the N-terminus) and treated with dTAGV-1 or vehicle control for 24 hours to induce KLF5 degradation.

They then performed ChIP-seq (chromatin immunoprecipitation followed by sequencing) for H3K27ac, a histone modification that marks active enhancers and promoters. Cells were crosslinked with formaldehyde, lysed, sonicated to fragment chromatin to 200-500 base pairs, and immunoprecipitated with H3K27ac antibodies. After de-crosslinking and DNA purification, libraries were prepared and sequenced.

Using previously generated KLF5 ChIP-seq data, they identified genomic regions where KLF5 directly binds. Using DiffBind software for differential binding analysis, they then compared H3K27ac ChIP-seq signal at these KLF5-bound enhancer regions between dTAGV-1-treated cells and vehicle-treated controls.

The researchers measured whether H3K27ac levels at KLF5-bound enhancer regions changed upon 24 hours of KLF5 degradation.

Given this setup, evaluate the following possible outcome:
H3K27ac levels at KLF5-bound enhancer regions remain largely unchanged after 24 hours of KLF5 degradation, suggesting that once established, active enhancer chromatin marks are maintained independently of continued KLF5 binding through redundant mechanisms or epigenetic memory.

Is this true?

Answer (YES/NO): NO